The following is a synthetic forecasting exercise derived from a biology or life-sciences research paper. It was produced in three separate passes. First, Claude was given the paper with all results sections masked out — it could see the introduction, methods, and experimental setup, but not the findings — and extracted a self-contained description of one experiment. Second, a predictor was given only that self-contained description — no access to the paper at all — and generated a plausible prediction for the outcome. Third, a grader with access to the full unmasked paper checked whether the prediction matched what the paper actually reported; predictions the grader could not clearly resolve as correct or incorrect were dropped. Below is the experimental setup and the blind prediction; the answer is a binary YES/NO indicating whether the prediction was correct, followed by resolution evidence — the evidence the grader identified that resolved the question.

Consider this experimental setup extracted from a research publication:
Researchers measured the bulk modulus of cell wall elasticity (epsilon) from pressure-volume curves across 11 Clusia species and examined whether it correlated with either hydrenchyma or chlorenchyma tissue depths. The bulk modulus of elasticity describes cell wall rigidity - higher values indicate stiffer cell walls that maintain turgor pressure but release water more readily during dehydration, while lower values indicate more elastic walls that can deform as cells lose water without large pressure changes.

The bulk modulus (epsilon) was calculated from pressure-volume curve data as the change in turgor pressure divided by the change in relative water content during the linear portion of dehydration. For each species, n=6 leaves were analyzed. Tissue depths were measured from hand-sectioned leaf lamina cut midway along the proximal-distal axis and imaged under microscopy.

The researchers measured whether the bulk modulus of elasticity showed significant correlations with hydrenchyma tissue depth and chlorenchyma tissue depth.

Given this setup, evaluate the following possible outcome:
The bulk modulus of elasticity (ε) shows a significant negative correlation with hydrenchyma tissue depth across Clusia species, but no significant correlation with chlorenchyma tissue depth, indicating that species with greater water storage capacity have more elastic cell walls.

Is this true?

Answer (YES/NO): NO